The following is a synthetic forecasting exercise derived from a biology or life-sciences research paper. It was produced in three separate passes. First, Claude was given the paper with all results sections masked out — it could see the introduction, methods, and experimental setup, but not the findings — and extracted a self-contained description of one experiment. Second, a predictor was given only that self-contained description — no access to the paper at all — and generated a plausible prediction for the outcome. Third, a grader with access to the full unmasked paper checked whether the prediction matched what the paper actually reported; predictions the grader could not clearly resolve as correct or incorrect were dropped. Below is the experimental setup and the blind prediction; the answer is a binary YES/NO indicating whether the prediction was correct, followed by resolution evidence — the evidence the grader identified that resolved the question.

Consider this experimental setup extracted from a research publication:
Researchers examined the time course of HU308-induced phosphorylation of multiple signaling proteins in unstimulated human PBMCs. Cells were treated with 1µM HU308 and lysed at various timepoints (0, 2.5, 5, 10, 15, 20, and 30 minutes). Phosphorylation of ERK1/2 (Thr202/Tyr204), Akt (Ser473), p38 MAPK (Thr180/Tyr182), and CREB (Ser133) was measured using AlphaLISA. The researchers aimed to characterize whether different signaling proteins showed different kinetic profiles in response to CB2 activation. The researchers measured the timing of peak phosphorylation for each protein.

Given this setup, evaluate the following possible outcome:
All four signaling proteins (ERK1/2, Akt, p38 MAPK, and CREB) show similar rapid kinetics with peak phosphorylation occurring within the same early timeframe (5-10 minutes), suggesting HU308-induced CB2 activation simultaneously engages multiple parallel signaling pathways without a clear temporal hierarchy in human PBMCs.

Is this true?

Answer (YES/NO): NO